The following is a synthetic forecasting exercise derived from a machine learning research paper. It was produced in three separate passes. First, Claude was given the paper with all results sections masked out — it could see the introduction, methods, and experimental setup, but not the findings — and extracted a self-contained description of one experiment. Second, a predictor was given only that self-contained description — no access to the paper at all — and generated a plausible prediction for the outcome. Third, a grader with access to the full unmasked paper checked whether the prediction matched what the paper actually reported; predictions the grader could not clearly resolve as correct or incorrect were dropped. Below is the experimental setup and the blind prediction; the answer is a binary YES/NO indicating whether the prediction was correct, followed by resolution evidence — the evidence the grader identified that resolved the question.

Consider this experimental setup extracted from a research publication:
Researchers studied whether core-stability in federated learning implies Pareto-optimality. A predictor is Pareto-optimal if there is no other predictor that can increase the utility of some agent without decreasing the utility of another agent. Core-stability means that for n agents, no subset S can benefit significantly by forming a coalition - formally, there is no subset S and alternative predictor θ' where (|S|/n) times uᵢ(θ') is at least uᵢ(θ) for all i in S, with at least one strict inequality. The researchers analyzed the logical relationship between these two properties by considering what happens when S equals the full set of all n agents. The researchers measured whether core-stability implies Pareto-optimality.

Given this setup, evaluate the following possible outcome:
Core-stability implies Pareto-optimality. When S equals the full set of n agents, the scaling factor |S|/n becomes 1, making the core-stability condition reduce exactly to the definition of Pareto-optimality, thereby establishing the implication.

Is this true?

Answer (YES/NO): YES